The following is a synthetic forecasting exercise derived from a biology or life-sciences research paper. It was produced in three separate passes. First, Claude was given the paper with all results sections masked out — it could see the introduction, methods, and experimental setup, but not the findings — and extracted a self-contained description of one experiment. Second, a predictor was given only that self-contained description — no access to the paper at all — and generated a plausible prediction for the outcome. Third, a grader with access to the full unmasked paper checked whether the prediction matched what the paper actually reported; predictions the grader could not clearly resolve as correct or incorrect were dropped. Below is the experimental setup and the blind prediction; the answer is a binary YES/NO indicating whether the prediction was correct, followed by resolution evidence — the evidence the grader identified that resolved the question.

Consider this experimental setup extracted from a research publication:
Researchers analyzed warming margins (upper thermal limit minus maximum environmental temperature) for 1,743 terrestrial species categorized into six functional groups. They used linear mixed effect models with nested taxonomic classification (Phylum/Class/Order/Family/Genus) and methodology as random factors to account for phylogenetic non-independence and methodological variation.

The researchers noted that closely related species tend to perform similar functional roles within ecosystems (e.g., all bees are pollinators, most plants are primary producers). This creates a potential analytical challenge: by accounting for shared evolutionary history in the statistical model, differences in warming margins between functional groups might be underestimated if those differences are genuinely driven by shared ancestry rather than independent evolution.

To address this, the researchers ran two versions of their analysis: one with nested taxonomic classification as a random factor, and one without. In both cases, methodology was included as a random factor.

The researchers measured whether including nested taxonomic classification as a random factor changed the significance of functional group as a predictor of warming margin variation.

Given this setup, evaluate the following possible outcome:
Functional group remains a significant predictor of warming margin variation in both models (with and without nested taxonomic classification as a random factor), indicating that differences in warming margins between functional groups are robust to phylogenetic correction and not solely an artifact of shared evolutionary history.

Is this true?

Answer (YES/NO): YES